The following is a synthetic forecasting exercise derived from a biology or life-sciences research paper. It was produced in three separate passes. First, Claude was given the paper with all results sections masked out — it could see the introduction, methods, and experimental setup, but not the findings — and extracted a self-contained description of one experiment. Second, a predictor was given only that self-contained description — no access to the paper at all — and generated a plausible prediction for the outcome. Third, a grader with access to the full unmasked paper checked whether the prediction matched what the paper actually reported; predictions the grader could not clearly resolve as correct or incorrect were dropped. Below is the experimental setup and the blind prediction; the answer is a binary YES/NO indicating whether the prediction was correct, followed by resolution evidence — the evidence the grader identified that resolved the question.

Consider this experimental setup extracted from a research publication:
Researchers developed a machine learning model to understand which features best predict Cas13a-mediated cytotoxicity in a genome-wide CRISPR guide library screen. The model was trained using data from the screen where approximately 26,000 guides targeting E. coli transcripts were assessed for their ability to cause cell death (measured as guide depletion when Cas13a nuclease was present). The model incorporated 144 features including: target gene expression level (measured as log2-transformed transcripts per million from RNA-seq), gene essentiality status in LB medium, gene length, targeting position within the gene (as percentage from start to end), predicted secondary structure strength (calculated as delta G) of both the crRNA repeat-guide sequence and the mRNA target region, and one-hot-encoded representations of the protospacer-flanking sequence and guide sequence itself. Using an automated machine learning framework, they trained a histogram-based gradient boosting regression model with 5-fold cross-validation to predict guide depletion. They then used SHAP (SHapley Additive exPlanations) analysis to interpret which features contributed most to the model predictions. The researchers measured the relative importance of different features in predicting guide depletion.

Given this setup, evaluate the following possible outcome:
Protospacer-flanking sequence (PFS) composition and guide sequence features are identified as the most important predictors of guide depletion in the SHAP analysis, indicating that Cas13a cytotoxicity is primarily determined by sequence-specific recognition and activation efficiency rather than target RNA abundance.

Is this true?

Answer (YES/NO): NO